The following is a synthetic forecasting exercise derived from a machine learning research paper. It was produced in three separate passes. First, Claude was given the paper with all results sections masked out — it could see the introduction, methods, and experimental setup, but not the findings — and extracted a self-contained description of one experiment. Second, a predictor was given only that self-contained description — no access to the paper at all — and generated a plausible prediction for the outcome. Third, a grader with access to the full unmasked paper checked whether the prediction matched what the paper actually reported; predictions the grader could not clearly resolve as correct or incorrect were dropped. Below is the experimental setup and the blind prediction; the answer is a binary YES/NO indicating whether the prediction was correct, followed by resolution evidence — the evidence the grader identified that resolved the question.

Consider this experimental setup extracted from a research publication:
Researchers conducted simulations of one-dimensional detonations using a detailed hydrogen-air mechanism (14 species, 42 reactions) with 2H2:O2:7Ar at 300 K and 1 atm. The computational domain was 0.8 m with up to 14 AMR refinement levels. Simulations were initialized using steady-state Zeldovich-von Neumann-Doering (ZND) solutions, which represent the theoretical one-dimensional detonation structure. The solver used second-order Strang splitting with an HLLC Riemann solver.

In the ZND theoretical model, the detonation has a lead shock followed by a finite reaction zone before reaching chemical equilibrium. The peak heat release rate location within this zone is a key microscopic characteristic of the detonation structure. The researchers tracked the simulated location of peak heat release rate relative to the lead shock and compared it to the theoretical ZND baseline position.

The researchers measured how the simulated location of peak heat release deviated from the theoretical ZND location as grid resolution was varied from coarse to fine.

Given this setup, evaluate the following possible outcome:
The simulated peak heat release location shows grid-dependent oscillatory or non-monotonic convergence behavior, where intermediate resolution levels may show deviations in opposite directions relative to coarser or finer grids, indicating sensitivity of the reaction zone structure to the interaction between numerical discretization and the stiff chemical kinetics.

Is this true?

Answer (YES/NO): YES